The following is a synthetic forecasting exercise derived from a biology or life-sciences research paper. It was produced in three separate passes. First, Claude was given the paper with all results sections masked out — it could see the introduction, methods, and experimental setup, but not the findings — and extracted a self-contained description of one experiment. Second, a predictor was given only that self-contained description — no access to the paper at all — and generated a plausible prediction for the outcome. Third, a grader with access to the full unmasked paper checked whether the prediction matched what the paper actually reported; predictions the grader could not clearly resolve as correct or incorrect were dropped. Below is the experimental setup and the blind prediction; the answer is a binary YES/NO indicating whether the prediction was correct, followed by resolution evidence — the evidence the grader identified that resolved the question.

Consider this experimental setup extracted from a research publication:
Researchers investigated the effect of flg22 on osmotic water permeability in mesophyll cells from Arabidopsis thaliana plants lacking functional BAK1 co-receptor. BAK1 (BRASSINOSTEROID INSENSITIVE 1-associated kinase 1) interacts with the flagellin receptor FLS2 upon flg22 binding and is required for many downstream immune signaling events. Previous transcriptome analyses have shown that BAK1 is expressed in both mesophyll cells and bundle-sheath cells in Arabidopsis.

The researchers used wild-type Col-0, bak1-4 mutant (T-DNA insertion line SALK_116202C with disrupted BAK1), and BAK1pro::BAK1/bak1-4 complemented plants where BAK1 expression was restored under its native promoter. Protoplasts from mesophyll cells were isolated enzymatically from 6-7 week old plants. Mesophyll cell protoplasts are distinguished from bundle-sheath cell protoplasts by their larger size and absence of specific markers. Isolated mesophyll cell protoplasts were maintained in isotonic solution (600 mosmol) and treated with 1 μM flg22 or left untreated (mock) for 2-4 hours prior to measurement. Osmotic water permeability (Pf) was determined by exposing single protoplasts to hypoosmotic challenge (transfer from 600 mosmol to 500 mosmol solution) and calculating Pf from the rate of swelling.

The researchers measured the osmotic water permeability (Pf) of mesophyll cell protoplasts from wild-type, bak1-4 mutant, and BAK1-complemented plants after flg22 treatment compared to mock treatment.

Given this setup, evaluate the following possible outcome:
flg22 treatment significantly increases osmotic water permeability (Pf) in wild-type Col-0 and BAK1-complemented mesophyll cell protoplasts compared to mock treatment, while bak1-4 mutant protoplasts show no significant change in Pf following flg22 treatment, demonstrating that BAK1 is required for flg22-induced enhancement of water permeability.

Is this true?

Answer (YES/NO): NO